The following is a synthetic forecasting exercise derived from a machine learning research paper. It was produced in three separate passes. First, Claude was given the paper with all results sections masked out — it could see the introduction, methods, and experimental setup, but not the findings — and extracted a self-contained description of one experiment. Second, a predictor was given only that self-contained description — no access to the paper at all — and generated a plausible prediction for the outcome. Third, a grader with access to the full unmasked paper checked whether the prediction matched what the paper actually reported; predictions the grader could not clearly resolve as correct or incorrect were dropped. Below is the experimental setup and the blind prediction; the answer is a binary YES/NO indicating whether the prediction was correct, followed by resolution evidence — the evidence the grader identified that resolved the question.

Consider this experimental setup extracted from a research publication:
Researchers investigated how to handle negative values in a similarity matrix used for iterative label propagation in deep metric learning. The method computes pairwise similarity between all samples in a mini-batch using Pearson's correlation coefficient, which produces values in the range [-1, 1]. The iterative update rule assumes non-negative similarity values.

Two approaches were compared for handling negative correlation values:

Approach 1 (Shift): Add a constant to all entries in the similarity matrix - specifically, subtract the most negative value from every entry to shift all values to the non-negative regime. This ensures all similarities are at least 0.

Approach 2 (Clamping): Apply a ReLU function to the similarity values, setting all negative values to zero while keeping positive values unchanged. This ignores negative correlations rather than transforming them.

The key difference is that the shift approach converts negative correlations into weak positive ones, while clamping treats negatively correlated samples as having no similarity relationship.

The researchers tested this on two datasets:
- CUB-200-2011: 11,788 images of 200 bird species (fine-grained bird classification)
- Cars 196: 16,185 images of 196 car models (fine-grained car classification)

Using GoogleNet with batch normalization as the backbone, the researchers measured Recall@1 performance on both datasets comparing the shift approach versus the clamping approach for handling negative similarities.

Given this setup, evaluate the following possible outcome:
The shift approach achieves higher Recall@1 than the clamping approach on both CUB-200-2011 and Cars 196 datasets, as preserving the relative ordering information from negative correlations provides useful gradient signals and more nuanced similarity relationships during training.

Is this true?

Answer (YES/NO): NO